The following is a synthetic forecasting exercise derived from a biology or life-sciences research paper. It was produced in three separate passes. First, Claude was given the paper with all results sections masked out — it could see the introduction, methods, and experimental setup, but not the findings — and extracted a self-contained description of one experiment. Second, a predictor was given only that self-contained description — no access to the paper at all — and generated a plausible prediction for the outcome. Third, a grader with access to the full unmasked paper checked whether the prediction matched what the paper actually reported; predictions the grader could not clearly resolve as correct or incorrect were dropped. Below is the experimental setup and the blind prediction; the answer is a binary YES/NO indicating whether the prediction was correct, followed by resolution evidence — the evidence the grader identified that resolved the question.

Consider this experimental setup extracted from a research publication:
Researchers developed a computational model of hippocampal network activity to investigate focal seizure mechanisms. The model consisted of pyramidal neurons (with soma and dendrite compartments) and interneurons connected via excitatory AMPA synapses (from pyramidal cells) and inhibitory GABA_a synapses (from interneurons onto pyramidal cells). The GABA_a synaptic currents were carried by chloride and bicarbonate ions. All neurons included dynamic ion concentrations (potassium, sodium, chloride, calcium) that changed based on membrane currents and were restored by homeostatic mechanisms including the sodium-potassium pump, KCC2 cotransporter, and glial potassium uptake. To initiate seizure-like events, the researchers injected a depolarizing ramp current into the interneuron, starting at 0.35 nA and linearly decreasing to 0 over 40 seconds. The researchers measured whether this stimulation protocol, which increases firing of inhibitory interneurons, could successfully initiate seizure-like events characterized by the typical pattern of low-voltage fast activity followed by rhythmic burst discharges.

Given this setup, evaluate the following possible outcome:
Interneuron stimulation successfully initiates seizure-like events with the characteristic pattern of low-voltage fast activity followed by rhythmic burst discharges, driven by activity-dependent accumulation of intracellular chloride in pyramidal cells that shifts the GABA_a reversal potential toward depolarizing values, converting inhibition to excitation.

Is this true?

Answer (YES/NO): NO